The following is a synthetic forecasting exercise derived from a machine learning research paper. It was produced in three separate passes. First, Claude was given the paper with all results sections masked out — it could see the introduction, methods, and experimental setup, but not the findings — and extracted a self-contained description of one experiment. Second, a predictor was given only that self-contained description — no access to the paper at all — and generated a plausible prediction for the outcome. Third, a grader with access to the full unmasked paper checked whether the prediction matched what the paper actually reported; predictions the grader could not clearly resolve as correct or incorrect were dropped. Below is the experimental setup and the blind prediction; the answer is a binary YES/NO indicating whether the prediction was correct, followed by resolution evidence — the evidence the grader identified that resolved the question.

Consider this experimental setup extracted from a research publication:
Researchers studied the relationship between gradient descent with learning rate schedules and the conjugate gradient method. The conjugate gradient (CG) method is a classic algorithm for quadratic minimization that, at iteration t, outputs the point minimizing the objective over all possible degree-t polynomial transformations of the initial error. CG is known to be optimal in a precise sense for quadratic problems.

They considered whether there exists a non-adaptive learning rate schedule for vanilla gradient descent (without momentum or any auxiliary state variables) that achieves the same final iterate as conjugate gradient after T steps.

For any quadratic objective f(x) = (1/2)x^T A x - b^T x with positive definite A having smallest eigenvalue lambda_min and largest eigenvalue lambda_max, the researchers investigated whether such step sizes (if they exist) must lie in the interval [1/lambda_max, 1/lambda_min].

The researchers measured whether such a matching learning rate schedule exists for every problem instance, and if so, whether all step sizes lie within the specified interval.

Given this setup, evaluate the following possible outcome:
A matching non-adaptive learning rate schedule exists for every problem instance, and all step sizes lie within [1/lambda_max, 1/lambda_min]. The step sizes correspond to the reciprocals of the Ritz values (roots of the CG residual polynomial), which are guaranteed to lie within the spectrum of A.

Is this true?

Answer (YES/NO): YES